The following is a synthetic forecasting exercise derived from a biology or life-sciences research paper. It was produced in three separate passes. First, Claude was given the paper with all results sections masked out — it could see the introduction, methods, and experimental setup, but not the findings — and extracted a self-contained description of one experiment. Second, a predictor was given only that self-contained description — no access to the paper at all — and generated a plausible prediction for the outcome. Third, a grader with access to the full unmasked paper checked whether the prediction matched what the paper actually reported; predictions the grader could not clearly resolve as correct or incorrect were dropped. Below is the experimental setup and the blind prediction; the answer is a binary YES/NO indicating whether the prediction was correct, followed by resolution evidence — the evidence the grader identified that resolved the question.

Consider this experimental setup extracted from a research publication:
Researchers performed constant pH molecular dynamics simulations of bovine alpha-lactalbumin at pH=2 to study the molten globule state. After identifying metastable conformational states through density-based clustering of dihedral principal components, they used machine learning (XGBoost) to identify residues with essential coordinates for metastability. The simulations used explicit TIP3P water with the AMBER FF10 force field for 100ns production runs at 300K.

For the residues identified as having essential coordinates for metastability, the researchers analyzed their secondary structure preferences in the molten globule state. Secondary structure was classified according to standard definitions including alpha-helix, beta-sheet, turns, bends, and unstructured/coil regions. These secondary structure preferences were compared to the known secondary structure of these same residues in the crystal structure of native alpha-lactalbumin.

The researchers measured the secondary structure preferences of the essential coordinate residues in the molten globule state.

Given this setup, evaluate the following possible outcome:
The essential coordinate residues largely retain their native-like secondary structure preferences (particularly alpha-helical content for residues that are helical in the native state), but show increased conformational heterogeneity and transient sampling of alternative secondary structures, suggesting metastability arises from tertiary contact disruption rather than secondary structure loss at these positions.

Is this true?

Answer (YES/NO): NO